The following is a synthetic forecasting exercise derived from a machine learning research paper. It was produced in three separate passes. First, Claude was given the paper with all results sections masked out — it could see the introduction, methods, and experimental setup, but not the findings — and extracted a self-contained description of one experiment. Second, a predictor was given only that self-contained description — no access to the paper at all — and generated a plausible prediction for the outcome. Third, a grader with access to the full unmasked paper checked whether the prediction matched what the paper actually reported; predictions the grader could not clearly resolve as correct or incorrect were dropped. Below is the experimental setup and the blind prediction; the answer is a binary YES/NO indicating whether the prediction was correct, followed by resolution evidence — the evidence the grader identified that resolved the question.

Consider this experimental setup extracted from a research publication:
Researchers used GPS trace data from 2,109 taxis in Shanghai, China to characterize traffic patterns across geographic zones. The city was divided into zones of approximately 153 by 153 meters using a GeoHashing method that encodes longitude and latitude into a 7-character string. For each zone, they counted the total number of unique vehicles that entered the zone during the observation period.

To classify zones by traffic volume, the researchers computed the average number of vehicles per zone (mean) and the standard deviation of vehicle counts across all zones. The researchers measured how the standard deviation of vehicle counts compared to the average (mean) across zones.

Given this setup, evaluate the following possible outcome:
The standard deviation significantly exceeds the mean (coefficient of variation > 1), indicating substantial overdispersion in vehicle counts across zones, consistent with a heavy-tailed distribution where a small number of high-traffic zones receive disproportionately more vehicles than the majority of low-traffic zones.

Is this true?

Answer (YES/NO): YES